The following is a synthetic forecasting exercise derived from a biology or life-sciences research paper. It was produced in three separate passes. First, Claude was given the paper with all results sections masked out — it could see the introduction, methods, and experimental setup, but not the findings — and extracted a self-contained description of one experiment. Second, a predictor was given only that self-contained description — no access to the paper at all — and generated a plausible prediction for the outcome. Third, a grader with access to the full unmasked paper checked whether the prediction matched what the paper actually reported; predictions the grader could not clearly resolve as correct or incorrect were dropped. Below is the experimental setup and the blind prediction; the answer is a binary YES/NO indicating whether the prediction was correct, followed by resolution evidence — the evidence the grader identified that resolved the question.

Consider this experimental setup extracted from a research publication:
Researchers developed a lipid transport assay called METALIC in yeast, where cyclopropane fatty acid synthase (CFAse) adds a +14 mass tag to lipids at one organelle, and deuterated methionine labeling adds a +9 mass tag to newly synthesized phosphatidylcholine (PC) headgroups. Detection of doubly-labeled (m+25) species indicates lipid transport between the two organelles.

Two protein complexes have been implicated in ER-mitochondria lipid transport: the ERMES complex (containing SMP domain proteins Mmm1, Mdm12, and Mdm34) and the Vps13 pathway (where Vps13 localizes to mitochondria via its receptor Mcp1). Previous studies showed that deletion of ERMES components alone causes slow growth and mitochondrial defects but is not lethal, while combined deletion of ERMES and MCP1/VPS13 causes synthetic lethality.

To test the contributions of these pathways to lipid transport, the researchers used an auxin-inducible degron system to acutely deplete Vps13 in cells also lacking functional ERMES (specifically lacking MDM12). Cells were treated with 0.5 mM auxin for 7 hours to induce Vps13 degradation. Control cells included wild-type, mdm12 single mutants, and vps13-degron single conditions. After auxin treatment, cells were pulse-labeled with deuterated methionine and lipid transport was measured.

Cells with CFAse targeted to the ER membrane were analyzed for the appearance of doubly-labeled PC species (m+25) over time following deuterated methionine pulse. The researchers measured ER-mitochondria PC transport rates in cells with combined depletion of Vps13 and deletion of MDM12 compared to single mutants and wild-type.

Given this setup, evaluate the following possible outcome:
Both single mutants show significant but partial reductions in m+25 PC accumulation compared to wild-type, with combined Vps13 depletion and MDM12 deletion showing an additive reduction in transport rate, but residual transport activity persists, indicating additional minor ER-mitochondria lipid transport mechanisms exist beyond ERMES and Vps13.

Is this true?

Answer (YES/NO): NO